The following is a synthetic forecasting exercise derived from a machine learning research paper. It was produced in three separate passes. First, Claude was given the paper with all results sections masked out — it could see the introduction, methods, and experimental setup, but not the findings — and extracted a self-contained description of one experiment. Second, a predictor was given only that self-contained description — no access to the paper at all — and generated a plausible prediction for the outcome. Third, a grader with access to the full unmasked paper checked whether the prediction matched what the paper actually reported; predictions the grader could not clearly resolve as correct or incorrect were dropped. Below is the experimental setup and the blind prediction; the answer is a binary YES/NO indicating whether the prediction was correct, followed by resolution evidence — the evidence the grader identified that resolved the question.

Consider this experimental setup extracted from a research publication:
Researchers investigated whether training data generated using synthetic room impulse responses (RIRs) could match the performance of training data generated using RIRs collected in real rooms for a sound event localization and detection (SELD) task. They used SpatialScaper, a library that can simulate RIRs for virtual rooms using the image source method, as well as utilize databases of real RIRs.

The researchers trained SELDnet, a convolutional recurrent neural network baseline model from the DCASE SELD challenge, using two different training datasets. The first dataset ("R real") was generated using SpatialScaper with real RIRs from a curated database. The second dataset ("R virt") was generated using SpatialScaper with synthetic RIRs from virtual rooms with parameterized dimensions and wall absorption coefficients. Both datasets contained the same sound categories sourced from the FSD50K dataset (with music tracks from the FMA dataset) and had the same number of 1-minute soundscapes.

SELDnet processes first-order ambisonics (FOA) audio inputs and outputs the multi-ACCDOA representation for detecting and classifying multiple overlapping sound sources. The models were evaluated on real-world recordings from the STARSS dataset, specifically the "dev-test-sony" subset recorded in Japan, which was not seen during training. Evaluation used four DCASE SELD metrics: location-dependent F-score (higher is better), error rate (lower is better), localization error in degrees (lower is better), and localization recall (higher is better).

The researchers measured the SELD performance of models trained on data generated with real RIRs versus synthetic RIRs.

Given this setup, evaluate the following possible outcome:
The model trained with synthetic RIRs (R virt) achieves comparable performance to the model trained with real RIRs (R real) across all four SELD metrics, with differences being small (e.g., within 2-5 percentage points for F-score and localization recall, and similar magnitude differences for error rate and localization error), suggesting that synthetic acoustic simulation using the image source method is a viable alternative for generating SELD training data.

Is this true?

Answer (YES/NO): NO